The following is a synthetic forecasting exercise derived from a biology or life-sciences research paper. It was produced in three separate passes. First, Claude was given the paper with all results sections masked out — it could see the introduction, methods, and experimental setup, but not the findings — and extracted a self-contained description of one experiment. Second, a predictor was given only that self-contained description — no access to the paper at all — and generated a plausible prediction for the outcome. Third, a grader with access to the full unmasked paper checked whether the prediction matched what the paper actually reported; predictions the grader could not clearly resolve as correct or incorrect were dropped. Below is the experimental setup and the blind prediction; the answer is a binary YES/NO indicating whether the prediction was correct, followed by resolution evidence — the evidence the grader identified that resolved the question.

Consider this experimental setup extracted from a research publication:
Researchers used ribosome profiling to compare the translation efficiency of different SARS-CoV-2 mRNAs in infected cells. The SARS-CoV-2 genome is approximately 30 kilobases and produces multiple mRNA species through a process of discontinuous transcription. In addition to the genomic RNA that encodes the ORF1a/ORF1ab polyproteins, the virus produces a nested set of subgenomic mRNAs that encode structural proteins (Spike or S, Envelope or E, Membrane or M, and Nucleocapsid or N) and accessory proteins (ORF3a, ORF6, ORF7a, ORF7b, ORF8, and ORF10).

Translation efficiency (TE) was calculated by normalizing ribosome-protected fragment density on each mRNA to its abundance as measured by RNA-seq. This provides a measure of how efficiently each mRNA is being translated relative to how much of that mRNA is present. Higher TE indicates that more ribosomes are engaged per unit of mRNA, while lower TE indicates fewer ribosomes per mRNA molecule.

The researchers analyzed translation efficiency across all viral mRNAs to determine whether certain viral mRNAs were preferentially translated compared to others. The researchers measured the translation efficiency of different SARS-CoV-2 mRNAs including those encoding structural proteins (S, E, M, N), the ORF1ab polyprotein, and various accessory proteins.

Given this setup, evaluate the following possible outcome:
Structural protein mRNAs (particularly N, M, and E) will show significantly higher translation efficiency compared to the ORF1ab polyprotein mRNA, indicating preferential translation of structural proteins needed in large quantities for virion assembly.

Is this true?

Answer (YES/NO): NO